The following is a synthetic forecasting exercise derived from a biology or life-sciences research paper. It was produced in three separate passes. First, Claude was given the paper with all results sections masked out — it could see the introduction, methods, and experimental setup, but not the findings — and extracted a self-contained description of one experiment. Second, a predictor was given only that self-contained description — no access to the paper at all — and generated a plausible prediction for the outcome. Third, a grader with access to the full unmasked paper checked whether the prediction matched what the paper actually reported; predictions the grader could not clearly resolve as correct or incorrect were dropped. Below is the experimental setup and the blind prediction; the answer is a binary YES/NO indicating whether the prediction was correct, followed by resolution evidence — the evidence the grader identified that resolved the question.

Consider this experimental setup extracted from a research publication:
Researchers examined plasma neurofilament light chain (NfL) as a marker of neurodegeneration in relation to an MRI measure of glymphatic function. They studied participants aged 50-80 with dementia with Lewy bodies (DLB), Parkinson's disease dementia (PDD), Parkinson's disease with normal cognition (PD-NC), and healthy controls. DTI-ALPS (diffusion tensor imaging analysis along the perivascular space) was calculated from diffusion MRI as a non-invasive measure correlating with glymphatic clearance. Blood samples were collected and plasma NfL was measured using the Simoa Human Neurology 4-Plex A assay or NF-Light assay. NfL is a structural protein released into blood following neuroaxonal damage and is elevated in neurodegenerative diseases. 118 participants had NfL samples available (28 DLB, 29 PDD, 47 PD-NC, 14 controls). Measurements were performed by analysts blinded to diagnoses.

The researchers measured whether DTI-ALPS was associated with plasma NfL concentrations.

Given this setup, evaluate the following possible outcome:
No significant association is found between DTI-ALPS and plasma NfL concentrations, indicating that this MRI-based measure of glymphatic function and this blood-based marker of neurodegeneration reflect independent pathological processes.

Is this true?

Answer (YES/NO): NO